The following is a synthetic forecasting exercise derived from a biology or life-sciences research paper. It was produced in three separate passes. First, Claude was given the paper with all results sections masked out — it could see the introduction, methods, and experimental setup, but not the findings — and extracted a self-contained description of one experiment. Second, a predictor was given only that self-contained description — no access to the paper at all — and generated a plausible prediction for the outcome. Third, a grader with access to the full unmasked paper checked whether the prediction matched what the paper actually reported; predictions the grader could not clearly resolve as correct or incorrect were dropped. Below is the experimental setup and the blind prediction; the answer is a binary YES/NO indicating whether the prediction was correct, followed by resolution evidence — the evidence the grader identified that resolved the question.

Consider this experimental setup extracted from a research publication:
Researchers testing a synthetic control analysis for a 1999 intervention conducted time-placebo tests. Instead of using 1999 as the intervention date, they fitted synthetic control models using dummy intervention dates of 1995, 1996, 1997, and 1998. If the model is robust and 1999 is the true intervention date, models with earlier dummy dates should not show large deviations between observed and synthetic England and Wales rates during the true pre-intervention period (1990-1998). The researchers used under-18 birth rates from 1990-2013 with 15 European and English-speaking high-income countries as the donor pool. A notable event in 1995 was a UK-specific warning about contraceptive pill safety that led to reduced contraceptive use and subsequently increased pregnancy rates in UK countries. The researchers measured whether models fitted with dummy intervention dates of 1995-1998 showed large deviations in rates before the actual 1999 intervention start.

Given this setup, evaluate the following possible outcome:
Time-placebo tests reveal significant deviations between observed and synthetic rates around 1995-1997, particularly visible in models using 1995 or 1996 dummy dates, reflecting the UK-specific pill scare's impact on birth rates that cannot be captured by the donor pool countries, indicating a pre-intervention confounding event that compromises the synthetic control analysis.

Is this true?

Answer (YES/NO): NO